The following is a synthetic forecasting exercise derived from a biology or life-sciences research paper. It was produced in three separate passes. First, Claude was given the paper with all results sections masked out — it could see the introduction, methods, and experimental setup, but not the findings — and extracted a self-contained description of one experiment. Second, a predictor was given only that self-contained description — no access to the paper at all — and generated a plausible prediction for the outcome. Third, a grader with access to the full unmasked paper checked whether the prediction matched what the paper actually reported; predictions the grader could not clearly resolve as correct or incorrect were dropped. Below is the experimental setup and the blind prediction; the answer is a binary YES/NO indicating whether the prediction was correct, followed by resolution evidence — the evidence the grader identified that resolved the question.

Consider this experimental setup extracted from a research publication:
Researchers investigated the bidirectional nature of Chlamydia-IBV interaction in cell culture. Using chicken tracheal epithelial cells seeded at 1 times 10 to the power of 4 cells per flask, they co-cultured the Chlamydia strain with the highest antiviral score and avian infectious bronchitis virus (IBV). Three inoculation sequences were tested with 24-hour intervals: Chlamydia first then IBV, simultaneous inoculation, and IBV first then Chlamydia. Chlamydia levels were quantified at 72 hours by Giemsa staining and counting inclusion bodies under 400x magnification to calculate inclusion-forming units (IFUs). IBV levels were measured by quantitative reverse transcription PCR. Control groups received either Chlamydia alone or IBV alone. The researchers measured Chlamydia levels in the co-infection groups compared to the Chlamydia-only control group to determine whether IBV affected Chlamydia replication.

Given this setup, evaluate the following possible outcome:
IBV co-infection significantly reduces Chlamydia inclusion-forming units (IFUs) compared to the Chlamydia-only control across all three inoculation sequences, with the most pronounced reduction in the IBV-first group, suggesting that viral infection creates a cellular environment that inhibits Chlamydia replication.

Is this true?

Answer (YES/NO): NO